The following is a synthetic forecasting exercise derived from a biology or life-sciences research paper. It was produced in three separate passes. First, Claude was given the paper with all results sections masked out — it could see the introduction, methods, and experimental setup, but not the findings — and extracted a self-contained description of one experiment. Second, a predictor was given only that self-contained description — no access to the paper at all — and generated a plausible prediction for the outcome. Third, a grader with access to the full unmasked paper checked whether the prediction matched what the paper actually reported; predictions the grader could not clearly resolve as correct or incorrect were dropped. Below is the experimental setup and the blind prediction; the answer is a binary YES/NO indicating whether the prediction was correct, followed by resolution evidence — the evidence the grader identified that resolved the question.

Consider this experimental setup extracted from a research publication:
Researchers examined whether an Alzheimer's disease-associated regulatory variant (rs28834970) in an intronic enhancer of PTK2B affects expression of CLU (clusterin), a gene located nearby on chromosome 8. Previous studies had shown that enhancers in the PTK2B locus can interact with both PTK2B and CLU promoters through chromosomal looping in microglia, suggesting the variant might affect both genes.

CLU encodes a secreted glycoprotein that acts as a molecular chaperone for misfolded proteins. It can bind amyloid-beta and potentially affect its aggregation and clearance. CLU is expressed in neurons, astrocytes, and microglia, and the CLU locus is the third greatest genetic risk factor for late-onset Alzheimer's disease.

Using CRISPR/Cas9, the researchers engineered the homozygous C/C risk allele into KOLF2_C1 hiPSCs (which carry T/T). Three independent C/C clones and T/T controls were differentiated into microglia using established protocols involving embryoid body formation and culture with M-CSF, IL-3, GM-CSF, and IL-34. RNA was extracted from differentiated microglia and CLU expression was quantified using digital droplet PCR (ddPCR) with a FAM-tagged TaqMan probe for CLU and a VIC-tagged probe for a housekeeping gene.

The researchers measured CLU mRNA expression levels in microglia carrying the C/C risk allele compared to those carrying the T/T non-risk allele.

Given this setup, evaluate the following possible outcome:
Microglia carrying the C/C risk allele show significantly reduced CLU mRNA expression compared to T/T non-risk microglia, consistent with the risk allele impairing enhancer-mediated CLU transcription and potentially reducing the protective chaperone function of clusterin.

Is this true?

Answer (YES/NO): NO